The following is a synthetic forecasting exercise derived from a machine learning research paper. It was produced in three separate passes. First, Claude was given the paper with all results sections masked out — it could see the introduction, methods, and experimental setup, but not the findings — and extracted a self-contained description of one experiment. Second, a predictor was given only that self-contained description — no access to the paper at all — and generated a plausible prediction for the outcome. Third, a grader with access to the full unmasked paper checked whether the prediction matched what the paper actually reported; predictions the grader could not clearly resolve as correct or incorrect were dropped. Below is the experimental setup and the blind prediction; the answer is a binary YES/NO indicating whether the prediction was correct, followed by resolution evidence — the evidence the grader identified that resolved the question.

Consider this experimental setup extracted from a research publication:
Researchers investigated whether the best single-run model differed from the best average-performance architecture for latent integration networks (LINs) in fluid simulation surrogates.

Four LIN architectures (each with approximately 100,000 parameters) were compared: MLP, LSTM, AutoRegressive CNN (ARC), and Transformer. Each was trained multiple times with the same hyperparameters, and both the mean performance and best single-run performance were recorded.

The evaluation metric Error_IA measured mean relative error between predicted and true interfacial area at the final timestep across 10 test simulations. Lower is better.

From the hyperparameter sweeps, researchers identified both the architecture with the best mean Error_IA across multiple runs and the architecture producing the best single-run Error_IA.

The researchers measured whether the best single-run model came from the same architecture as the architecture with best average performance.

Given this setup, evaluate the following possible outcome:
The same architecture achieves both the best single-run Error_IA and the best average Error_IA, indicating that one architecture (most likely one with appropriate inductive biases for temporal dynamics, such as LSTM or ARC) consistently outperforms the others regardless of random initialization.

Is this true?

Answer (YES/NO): NO